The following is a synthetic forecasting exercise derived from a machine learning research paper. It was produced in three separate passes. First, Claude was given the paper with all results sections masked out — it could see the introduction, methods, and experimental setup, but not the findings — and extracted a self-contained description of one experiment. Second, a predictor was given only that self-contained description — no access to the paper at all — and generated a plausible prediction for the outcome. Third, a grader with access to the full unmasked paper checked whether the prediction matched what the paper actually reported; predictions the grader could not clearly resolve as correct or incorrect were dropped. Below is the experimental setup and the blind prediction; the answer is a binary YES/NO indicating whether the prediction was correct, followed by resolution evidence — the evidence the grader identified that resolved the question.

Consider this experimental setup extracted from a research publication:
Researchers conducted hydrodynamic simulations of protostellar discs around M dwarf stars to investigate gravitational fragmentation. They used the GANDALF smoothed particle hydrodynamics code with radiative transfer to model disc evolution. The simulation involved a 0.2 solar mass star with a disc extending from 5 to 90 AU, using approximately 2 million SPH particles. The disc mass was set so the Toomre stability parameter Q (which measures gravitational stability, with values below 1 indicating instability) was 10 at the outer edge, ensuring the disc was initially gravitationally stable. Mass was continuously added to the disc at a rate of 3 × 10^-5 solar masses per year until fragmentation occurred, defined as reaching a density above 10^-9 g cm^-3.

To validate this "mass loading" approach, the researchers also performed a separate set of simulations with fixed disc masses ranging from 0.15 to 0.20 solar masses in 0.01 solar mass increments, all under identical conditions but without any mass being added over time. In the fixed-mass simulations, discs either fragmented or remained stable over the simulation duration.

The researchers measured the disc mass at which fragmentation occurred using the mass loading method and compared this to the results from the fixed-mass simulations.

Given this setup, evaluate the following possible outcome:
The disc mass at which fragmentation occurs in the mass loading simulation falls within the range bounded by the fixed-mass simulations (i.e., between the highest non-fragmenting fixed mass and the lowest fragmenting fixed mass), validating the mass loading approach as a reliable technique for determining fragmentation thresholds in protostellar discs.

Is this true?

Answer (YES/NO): YES